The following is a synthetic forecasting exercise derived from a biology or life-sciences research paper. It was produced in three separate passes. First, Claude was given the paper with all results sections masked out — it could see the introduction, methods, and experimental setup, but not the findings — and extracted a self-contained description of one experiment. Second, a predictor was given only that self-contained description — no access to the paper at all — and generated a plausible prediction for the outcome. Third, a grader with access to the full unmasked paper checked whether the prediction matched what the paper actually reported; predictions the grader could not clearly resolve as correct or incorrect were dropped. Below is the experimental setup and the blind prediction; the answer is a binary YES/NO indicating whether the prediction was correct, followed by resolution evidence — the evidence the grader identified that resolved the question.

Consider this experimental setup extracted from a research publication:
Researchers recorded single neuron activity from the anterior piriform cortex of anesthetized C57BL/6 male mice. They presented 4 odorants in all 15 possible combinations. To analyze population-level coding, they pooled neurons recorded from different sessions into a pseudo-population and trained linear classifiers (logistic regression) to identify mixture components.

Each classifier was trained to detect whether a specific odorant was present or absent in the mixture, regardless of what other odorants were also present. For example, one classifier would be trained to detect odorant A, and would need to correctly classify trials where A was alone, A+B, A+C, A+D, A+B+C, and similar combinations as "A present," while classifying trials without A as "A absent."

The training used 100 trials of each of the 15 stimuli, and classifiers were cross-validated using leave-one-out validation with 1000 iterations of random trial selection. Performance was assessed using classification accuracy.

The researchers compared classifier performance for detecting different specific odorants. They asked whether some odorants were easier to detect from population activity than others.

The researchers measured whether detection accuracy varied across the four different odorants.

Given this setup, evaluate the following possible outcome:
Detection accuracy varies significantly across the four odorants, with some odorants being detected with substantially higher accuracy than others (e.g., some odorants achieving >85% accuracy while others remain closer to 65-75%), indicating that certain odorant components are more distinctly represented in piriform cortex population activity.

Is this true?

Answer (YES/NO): NO